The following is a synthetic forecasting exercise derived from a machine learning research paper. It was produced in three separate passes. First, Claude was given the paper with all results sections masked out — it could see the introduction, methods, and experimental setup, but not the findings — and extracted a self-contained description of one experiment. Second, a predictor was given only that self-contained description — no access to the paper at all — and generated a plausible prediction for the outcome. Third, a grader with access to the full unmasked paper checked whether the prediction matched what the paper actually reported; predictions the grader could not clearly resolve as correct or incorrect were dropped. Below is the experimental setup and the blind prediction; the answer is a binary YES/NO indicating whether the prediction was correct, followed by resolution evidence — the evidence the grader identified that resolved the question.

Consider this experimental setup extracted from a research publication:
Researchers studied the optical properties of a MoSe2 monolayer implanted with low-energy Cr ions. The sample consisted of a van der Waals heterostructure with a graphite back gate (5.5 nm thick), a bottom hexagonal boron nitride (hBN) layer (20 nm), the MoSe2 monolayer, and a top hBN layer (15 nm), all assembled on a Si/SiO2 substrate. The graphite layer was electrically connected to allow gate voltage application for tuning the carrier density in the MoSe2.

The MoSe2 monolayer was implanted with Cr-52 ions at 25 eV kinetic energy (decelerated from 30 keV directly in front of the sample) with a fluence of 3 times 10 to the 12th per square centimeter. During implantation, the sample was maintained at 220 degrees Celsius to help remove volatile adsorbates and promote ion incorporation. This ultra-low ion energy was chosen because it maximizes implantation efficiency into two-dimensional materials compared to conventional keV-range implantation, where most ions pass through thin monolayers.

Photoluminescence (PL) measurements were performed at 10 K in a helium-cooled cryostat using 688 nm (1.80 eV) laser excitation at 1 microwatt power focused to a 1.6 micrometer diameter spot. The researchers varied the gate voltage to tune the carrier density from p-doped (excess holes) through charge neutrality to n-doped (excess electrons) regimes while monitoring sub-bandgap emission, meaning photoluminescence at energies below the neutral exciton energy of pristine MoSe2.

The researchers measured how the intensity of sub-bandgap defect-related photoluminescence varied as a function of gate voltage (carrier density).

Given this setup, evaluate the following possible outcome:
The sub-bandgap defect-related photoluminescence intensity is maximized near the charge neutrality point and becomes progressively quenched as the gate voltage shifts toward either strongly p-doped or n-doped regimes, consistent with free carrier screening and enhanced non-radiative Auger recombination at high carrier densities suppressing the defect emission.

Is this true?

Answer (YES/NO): NO